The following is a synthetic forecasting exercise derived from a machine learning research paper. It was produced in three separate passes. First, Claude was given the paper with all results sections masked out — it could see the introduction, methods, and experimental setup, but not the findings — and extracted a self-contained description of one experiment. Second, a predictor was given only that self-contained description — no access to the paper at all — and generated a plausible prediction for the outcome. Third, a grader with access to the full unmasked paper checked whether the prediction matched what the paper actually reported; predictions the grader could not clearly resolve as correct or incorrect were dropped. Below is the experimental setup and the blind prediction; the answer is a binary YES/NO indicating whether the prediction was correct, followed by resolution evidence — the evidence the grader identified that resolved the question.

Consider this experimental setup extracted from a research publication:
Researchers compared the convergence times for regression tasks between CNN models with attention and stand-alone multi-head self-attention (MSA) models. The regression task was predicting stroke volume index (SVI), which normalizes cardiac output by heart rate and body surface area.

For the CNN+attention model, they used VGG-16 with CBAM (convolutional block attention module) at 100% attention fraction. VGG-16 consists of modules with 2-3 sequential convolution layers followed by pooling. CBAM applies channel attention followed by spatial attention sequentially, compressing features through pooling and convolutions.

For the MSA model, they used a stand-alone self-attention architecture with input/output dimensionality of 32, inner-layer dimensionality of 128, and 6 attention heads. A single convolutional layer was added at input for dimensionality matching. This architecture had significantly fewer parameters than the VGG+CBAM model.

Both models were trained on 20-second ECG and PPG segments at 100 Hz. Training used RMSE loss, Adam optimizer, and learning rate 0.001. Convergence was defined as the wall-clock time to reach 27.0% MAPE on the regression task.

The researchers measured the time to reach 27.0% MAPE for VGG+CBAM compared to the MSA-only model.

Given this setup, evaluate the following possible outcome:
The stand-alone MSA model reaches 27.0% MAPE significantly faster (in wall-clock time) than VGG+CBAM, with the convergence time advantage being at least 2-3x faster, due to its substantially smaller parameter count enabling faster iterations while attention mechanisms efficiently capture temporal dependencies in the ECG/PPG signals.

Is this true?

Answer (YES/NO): NO